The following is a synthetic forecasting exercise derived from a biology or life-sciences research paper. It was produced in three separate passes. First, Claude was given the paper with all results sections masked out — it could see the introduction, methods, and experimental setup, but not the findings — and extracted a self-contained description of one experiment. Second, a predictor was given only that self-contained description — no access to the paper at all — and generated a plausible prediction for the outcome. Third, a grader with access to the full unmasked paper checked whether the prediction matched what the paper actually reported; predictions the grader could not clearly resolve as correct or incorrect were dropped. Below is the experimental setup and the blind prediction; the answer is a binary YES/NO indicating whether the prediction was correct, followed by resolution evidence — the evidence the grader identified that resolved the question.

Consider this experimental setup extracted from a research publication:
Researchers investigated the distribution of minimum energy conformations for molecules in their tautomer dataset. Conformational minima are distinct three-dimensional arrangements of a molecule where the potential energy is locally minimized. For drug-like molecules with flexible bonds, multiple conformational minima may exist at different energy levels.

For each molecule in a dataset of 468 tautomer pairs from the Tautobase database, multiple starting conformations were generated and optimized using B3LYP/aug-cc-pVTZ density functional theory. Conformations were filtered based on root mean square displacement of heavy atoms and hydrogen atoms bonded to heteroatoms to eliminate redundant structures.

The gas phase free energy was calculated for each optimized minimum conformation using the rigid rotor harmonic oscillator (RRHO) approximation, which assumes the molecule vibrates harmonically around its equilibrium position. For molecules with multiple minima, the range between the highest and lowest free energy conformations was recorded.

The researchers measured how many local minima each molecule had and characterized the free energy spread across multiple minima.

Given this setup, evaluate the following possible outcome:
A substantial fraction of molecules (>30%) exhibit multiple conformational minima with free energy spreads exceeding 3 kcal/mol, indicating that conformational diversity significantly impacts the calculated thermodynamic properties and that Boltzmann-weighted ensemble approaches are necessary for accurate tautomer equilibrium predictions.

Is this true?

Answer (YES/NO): NO